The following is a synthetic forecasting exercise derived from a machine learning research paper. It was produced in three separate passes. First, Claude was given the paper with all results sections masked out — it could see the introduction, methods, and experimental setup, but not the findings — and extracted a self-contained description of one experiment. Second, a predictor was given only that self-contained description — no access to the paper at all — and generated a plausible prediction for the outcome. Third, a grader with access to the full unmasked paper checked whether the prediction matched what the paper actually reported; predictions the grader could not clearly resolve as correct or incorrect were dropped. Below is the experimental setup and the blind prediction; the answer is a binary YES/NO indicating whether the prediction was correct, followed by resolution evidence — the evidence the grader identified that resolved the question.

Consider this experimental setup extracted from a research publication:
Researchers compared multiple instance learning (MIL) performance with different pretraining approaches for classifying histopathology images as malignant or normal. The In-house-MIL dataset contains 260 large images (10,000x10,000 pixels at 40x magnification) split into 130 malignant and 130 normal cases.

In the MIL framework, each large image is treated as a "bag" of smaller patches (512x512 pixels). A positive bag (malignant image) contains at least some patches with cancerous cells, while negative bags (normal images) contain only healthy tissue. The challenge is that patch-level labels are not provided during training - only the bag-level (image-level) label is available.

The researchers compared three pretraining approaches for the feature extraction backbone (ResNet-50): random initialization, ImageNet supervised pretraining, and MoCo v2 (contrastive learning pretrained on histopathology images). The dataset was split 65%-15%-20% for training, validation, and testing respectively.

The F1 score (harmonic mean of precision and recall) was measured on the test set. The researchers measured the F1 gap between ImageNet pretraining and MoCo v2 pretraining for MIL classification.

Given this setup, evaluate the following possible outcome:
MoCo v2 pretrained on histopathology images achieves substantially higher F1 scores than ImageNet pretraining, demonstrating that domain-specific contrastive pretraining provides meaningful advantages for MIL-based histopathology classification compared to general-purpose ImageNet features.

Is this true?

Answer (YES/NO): NO